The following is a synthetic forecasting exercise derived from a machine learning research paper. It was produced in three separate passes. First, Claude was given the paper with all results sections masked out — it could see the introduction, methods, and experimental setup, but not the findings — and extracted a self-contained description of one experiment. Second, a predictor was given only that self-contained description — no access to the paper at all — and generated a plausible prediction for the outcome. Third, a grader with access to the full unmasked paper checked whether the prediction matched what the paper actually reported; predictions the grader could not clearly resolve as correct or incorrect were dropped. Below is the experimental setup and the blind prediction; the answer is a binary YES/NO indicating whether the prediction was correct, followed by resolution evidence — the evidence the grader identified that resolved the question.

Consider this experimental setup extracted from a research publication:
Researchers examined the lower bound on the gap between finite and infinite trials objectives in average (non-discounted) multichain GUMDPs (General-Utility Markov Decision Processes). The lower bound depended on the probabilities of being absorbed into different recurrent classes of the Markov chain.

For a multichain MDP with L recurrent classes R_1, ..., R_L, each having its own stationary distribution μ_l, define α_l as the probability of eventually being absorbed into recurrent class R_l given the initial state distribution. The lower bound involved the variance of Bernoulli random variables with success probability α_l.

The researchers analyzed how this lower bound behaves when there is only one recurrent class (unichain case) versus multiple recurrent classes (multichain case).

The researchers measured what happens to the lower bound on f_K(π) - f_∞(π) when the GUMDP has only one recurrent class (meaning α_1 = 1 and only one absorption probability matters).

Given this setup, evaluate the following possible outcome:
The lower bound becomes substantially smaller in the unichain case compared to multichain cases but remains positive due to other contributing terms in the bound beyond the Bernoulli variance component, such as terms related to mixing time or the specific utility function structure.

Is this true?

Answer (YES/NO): NO